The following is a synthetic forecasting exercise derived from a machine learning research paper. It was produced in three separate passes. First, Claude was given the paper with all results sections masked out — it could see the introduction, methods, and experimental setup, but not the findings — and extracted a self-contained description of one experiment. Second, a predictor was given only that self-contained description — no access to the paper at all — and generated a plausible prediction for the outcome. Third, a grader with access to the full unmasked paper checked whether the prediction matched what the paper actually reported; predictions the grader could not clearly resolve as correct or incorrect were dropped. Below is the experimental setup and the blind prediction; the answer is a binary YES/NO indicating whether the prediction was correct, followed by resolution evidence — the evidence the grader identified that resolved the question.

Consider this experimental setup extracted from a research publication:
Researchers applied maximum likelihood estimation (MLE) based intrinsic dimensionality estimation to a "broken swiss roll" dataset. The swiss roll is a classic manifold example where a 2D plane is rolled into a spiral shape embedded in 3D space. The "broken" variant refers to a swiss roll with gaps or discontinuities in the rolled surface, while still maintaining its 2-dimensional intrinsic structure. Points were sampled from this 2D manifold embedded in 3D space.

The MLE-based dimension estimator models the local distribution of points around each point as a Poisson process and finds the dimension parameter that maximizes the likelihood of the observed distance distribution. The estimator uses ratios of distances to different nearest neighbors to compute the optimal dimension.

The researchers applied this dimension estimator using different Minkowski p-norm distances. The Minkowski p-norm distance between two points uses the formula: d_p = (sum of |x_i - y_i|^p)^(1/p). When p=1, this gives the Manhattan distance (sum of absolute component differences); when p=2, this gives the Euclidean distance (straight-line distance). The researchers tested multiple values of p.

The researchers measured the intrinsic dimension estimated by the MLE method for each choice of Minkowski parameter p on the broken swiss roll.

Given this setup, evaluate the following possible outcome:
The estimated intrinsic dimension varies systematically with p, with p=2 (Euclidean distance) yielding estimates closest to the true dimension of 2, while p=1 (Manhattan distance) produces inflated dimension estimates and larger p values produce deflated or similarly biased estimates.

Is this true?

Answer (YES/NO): NO